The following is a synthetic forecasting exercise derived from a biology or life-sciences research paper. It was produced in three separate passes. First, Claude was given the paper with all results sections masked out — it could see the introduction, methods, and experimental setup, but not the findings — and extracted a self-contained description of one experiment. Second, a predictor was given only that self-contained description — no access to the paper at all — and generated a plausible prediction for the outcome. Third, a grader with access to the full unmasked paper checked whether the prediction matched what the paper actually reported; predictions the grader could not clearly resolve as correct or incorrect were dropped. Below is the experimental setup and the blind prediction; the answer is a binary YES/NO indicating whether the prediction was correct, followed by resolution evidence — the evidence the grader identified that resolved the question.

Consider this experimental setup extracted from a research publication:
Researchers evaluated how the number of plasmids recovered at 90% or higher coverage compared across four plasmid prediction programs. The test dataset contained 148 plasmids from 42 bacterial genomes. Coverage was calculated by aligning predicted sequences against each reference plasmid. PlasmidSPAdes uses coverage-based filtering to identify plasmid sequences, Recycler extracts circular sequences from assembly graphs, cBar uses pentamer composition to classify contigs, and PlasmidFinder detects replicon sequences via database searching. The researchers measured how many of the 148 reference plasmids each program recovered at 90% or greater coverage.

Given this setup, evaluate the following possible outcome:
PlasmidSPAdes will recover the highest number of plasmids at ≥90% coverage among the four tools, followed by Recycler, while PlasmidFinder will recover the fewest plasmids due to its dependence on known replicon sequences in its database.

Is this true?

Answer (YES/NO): NO